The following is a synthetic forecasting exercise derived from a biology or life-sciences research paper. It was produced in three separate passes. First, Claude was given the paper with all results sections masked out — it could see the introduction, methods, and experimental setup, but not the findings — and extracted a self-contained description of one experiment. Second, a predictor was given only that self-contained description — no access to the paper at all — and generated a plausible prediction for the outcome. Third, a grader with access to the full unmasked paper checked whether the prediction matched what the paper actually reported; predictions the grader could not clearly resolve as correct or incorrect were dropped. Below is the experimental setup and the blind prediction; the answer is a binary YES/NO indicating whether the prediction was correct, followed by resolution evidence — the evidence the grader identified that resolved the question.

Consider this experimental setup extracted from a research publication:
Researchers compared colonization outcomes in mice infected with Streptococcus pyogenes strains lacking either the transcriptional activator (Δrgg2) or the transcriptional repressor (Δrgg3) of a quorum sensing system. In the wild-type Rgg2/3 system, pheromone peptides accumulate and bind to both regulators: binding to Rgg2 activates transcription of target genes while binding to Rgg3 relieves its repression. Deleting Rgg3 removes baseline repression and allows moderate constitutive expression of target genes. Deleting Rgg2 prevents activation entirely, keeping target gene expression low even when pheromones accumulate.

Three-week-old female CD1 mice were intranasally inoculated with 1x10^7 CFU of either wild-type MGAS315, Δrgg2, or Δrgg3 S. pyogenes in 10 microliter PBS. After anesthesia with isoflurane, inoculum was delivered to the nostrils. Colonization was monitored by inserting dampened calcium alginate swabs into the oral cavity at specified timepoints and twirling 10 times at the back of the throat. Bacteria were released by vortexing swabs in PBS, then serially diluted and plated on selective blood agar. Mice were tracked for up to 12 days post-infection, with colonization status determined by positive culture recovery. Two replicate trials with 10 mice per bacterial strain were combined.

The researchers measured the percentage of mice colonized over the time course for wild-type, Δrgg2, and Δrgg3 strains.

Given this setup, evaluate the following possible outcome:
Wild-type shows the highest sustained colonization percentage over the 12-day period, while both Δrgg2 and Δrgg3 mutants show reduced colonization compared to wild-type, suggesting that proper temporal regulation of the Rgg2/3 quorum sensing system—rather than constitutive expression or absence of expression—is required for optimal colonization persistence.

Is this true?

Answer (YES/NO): NO